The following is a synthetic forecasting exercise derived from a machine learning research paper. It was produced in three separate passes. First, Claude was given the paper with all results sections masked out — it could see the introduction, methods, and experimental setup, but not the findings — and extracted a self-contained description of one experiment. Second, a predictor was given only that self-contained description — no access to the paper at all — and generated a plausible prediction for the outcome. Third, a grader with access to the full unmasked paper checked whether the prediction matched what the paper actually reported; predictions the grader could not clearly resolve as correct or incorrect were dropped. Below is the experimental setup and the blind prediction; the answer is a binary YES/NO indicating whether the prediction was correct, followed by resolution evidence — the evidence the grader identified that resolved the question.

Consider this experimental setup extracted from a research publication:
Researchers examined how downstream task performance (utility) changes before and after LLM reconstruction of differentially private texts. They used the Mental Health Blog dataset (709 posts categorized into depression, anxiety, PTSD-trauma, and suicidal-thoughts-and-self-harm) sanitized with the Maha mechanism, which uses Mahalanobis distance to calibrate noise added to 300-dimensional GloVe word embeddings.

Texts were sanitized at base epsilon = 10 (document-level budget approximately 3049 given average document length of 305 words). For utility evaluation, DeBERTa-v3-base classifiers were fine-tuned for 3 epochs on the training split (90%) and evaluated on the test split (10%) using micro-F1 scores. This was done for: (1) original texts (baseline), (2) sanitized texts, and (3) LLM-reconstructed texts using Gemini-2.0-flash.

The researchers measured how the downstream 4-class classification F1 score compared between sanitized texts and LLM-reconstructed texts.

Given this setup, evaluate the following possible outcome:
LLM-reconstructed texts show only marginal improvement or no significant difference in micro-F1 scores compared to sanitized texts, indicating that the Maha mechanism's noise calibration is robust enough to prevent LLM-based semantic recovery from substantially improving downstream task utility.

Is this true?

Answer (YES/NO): NO